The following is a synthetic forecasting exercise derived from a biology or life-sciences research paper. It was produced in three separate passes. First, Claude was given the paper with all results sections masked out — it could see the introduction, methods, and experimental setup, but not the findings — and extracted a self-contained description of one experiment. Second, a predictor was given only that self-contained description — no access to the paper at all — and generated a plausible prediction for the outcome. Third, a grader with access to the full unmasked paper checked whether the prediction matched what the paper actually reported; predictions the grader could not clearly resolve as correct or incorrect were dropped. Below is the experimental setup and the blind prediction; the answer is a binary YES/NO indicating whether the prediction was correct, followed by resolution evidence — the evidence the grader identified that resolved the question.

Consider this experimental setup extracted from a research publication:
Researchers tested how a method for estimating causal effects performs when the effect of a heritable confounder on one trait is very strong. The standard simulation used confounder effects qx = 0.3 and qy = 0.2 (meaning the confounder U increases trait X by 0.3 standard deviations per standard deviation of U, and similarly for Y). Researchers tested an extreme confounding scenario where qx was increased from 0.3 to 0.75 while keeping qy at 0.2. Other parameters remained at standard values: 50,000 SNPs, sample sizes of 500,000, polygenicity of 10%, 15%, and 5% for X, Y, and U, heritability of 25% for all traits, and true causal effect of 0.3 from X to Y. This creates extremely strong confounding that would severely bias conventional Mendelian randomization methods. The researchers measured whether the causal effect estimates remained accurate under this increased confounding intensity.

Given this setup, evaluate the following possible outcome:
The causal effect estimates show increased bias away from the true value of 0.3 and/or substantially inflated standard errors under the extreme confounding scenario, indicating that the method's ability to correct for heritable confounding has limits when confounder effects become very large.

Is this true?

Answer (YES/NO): NO